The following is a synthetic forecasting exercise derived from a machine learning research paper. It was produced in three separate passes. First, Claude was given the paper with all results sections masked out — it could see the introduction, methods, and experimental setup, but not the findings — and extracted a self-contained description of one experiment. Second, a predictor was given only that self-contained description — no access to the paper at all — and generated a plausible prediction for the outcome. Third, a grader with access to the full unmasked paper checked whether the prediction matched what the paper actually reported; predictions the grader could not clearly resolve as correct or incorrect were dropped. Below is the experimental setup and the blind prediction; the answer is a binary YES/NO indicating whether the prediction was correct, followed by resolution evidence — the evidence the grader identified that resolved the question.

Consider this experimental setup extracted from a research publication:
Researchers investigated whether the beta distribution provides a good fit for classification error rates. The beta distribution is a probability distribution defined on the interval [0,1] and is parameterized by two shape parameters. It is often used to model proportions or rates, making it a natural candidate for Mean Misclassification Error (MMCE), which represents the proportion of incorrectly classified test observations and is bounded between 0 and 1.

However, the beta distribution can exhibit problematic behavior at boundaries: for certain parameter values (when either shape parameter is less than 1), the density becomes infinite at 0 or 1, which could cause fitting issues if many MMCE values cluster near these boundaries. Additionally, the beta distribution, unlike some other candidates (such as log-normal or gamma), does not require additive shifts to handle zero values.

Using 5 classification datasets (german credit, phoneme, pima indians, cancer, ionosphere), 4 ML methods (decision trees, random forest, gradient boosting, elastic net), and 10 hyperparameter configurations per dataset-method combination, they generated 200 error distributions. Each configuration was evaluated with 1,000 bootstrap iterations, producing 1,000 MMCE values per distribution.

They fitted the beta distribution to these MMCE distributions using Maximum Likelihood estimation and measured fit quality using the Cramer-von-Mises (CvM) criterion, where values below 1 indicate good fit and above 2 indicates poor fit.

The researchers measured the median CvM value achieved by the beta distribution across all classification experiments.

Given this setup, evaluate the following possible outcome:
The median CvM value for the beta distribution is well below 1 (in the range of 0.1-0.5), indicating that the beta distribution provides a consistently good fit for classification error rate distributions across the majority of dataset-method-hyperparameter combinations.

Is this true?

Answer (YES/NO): YES